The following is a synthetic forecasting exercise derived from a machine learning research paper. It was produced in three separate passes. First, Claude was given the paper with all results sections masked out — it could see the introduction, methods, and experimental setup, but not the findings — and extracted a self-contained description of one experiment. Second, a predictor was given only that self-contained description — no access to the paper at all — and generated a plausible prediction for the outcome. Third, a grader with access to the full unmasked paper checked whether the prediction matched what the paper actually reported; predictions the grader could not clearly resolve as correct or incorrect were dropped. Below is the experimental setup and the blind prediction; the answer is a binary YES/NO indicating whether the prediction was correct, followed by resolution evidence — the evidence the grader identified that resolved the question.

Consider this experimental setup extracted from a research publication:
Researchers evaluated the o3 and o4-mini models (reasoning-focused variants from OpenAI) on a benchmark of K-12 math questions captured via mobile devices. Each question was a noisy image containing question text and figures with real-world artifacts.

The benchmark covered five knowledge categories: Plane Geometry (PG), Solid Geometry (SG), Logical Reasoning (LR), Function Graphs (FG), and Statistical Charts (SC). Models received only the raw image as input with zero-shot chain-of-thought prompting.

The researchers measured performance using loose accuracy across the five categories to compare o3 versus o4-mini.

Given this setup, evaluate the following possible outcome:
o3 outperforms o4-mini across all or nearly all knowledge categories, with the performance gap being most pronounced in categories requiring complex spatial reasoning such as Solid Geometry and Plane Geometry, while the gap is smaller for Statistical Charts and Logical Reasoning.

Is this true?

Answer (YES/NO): NO